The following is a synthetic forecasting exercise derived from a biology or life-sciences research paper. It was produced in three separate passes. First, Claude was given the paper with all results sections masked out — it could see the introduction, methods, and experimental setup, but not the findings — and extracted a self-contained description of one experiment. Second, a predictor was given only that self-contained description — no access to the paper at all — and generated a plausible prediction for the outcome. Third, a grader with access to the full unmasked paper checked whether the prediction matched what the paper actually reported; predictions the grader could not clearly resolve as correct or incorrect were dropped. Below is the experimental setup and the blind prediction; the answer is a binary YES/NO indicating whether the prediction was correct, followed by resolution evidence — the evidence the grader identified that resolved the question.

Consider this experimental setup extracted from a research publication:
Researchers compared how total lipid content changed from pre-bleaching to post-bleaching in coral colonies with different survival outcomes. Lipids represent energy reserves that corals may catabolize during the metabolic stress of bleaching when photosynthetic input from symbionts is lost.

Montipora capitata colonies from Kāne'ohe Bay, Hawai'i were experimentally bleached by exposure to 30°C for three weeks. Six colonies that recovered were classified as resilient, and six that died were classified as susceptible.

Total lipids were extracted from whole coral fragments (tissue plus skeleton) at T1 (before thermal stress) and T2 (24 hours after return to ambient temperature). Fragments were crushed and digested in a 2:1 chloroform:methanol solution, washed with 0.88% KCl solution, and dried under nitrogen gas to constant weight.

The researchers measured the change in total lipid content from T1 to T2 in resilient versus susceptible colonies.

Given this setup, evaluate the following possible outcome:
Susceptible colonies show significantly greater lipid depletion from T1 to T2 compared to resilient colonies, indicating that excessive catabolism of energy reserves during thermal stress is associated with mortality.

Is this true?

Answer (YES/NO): YES